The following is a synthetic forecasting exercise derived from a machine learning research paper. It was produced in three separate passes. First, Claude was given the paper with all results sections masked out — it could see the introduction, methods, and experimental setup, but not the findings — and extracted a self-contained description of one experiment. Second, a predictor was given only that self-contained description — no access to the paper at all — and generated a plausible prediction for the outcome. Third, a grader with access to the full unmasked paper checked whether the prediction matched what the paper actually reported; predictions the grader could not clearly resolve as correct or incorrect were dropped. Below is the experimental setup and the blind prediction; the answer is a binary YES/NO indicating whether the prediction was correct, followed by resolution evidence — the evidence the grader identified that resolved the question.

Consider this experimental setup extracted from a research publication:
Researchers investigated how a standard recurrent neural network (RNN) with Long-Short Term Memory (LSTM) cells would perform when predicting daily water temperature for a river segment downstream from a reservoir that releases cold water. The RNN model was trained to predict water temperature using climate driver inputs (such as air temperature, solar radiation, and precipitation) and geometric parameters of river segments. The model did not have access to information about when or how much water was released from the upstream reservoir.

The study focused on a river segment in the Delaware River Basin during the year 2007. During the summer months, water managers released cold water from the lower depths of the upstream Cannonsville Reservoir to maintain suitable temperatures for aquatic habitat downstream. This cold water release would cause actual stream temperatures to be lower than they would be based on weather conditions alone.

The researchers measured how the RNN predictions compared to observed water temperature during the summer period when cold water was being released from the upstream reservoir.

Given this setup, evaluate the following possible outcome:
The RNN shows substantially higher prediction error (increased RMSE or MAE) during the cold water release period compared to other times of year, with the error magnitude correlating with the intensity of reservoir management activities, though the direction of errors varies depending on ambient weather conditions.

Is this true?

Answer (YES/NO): NO